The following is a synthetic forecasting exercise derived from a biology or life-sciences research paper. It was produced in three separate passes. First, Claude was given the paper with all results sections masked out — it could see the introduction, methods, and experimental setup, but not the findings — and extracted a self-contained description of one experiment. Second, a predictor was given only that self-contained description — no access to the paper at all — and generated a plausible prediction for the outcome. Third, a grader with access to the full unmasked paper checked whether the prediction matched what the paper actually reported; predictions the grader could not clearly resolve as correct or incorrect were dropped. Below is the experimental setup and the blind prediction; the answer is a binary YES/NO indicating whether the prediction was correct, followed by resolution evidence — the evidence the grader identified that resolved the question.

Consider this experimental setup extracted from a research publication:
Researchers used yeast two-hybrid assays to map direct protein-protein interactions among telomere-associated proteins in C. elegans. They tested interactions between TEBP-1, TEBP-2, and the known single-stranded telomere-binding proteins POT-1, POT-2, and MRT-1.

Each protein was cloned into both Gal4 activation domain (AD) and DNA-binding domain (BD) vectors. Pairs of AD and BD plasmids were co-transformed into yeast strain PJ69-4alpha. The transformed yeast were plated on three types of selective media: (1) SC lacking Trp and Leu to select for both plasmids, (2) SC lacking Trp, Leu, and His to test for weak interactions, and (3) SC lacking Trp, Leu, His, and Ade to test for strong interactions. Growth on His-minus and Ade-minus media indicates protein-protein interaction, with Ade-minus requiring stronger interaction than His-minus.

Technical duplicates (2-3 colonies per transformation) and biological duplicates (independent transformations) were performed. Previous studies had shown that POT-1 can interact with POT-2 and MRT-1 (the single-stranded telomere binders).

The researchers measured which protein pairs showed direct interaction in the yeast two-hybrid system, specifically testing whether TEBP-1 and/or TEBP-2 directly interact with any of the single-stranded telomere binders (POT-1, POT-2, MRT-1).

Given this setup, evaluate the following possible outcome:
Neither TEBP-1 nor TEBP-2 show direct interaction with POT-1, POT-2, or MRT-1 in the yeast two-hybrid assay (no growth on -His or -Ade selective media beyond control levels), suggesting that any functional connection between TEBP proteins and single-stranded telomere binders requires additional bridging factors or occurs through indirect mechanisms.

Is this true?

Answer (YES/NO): NO